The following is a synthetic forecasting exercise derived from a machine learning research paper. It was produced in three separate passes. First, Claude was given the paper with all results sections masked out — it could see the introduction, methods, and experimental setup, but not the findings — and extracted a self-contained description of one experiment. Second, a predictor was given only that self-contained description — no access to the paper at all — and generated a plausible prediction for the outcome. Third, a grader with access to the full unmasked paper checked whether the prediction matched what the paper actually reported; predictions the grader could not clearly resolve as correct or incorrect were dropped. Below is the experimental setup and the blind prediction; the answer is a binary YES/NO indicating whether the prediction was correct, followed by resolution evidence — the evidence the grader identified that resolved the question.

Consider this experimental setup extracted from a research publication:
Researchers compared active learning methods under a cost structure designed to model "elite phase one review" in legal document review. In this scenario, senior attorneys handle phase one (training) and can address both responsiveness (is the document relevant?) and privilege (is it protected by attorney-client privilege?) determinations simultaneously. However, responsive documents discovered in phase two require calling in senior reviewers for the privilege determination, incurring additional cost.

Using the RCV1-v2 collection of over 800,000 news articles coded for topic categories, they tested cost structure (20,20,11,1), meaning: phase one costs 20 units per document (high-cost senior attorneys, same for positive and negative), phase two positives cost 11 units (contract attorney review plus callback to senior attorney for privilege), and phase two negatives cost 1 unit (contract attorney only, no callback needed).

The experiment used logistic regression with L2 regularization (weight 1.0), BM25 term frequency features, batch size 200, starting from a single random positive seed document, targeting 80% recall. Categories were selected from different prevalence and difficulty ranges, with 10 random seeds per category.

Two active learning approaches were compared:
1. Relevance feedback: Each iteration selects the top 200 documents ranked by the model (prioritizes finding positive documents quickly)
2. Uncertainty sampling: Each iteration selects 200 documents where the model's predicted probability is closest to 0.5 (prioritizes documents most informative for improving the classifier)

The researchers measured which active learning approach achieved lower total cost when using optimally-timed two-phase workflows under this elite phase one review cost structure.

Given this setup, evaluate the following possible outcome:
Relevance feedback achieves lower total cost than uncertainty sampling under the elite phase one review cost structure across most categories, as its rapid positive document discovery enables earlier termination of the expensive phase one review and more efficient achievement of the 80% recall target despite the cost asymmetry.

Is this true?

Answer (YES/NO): YES